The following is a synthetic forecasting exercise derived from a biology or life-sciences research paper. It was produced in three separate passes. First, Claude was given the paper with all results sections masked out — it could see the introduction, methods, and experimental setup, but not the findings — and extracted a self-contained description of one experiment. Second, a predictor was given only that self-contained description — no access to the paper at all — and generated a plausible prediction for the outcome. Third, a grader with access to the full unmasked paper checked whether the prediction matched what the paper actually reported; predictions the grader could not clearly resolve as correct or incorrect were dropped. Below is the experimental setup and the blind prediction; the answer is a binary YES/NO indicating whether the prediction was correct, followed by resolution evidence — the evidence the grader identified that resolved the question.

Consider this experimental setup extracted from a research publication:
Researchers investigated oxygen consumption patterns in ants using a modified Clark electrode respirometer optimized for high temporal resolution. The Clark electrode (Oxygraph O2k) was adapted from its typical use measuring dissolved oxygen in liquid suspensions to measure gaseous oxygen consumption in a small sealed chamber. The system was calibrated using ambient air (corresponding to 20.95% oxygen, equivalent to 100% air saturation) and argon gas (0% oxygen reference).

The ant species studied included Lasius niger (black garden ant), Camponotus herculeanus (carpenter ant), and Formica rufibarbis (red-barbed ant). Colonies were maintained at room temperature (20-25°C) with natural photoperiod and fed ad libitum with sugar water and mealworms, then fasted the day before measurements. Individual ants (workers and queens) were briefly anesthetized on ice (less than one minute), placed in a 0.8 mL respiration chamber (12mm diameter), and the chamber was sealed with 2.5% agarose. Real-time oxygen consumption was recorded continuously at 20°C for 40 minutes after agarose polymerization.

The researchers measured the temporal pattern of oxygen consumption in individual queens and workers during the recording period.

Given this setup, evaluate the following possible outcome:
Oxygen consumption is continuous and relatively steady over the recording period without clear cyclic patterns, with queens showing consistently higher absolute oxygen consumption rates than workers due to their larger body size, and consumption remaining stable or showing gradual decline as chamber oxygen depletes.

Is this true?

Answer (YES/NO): NO